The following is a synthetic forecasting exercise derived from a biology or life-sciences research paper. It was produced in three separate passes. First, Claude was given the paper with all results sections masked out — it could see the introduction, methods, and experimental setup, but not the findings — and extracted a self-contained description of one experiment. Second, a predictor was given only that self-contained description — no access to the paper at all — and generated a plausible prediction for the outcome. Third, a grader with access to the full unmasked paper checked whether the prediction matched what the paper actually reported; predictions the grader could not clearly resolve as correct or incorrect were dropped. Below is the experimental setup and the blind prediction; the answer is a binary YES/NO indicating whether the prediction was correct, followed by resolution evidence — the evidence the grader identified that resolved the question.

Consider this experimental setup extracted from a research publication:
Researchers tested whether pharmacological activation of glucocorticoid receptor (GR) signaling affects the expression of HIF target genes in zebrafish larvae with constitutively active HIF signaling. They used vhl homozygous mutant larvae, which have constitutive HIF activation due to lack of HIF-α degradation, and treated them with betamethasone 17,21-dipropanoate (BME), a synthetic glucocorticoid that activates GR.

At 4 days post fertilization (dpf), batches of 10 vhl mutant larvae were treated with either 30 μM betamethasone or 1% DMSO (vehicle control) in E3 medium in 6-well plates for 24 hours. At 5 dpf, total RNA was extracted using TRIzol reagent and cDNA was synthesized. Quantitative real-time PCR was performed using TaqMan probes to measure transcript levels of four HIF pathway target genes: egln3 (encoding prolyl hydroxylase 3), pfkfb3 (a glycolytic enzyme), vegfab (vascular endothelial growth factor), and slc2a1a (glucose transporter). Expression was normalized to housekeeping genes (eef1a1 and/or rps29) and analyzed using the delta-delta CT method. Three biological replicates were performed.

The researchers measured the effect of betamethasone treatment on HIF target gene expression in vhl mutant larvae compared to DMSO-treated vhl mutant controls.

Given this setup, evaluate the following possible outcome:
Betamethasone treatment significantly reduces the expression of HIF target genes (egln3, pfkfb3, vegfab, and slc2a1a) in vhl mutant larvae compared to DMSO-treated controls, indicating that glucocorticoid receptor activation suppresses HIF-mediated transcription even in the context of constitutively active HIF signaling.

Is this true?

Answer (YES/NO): NO